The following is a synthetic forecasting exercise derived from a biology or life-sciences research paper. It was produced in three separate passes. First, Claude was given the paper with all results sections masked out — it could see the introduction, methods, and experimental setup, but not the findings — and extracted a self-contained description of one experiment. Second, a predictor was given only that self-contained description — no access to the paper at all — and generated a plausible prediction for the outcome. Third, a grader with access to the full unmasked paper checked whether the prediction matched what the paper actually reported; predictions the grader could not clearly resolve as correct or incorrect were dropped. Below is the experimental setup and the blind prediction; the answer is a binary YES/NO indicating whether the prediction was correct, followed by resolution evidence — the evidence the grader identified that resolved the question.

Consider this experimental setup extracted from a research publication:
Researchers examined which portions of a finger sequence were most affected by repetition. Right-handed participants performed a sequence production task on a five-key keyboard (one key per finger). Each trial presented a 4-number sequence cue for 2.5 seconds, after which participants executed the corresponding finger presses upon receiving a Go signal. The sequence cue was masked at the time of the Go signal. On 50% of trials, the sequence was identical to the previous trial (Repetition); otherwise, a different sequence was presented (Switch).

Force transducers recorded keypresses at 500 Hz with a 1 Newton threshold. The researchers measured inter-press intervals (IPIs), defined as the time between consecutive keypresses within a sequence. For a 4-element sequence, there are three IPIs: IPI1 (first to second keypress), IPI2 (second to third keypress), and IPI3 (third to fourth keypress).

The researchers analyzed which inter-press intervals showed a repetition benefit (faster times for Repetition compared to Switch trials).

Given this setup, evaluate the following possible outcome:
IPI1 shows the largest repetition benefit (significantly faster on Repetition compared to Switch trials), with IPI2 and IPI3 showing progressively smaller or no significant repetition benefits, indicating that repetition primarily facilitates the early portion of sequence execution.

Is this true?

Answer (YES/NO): NO